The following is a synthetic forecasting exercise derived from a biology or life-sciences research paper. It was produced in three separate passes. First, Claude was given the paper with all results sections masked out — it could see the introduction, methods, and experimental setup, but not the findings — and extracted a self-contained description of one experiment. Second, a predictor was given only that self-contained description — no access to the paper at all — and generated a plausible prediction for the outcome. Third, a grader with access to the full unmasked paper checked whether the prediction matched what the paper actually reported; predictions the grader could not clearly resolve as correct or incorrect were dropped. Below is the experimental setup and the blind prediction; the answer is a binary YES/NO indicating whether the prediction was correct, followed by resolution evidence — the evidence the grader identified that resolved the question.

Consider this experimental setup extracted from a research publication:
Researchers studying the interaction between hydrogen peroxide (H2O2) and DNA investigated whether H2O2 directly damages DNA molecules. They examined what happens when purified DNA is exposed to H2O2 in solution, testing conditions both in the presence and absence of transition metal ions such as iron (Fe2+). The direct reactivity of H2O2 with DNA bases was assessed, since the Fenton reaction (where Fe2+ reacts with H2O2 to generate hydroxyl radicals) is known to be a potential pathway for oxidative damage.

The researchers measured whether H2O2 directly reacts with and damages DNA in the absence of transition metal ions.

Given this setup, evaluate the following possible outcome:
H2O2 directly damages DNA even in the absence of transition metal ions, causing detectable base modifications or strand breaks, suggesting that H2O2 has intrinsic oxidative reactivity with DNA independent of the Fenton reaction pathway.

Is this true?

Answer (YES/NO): NO